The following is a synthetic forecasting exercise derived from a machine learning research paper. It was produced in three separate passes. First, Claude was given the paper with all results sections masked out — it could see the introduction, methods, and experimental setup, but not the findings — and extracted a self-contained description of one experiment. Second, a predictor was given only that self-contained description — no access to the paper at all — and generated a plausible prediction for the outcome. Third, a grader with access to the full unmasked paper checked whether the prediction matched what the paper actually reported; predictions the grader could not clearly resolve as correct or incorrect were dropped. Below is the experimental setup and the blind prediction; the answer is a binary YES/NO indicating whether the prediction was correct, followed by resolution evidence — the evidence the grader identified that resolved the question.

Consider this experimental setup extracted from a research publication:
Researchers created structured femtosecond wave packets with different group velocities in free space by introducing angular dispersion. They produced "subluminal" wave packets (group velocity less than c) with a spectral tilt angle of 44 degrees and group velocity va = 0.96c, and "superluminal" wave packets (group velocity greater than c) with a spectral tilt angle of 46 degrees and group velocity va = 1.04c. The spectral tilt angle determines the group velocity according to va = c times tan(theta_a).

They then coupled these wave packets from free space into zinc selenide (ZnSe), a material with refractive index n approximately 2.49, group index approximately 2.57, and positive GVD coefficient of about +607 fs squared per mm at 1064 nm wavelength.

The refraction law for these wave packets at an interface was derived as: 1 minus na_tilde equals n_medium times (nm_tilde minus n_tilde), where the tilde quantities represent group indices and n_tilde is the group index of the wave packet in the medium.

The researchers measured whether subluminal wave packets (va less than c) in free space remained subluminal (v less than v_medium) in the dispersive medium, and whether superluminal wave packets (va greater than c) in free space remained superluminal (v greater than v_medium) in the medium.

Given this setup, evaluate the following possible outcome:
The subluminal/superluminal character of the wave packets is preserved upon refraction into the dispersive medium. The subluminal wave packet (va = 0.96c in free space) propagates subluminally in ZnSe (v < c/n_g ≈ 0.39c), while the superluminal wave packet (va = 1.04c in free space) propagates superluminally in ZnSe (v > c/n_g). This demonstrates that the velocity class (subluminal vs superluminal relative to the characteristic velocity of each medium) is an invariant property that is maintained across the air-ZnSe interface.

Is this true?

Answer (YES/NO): YES